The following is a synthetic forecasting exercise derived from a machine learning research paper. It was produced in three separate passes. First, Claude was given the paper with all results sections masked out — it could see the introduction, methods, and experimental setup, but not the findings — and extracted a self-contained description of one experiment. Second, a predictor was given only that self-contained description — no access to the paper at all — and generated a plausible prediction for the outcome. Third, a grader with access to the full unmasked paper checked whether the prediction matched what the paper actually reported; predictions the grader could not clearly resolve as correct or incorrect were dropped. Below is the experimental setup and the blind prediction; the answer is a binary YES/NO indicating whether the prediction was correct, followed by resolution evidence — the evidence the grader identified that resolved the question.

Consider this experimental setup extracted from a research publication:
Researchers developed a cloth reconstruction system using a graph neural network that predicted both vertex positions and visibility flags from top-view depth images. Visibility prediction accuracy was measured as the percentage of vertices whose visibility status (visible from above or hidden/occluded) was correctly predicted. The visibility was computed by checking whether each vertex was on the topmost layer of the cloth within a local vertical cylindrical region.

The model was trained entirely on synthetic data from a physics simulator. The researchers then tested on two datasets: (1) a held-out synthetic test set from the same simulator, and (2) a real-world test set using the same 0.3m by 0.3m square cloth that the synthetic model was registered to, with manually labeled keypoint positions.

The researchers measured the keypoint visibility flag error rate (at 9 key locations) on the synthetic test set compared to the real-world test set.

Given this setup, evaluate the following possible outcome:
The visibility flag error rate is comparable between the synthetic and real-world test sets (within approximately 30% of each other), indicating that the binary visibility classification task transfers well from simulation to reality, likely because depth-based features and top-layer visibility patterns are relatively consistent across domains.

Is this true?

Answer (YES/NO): YES